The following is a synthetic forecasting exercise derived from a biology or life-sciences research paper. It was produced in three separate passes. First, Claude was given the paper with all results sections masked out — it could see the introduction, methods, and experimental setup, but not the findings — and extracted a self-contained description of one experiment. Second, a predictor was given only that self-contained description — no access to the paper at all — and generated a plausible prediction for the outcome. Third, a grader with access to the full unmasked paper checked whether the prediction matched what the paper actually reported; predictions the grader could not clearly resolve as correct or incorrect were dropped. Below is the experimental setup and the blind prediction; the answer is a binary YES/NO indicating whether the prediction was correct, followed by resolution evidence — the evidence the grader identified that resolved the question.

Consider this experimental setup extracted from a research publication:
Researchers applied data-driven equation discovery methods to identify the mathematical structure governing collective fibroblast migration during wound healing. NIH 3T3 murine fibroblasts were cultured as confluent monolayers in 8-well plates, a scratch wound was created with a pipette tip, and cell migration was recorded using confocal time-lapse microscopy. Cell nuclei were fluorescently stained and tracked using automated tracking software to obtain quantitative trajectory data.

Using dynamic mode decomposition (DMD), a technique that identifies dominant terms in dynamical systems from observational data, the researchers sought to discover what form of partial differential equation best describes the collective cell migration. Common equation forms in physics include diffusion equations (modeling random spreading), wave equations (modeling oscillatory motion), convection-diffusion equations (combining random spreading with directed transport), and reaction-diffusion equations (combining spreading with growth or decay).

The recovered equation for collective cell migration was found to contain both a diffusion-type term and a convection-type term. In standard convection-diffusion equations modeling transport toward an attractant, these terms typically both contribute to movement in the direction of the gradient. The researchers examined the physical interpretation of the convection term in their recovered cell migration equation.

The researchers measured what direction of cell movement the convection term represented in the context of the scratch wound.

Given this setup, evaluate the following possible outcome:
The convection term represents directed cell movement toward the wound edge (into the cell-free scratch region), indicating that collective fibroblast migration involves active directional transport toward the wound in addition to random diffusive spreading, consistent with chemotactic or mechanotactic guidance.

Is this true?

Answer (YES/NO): NO